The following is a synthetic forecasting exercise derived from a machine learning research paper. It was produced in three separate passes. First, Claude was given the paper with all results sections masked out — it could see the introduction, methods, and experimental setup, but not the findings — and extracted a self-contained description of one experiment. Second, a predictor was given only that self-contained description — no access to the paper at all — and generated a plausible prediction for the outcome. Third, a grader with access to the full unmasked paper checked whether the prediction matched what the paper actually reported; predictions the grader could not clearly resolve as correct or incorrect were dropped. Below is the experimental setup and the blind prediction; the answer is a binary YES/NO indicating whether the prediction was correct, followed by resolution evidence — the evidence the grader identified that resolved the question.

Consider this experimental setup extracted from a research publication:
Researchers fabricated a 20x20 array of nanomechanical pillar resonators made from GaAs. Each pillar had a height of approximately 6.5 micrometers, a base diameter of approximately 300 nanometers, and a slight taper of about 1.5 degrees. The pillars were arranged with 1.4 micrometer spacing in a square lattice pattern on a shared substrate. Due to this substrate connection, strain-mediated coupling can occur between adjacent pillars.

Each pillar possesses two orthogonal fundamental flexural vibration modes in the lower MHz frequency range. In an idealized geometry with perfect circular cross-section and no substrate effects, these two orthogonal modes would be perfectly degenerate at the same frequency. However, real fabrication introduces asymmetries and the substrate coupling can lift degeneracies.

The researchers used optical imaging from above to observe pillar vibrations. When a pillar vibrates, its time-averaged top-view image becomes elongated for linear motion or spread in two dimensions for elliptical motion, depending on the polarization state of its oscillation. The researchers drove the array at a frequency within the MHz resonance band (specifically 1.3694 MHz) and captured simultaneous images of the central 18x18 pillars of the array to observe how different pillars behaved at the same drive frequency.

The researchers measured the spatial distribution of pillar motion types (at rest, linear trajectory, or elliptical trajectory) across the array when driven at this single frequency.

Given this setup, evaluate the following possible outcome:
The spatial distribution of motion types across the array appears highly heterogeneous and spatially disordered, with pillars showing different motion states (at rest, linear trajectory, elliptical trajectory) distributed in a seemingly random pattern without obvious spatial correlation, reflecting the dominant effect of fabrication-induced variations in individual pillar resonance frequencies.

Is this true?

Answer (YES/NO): NO